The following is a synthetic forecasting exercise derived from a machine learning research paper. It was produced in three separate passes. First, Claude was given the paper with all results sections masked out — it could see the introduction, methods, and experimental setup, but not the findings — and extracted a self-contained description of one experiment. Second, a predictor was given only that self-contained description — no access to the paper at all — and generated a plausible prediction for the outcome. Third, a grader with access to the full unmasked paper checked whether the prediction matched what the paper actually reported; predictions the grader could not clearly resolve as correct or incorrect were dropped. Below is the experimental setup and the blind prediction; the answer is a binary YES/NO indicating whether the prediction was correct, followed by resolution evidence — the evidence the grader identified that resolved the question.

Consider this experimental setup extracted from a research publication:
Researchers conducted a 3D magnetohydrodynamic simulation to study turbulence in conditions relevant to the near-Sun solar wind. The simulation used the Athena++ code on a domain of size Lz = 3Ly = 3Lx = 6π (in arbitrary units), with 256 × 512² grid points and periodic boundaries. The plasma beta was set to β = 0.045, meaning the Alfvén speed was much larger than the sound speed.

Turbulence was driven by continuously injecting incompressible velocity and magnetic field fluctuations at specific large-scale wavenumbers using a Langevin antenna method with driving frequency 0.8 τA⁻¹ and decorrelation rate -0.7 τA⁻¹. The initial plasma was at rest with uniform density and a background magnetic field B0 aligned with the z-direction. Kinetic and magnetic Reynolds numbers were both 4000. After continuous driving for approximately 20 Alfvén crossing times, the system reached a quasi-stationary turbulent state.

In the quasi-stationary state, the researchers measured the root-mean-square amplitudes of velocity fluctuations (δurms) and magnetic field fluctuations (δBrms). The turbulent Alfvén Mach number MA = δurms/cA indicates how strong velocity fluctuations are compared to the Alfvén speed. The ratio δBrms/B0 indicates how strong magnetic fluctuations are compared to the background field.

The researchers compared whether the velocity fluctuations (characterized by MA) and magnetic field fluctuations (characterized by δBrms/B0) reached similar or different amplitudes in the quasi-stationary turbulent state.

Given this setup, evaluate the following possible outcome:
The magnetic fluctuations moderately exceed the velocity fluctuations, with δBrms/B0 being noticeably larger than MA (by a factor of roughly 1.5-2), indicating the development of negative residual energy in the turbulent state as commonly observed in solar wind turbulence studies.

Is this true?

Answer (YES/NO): NO